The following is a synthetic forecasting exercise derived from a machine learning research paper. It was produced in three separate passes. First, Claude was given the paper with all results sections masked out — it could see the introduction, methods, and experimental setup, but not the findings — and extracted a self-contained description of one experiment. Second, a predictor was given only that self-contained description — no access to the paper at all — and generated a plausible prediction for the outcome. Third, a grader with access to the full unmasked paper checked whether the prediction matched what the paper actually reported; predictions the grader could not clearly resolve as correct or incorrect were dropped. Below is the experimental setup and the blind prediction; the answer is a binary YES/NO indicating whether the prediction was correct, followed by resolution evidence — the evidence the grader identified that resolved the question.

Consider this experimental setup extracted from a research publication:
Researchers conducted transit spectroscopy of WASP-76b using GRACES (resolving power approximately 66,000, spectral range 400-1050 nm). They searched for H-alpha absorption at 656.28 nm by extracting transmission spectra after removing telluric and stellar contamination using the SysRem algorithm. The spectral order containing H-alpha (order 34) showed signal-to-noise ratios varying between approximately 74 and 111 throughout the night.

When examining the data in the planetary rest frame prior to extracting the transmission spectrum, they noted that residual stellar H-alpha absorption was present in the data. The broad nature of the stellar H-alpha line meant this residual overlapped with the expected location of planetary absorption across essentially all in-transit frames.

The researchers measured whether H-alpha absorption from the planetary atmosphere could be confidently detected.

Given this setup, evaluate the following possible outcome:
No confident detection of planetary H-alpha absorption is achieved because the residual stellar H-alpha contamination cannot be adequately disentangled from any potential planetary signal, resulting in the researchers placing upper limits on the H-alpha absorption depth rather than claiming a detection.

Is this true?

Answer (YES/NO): NO